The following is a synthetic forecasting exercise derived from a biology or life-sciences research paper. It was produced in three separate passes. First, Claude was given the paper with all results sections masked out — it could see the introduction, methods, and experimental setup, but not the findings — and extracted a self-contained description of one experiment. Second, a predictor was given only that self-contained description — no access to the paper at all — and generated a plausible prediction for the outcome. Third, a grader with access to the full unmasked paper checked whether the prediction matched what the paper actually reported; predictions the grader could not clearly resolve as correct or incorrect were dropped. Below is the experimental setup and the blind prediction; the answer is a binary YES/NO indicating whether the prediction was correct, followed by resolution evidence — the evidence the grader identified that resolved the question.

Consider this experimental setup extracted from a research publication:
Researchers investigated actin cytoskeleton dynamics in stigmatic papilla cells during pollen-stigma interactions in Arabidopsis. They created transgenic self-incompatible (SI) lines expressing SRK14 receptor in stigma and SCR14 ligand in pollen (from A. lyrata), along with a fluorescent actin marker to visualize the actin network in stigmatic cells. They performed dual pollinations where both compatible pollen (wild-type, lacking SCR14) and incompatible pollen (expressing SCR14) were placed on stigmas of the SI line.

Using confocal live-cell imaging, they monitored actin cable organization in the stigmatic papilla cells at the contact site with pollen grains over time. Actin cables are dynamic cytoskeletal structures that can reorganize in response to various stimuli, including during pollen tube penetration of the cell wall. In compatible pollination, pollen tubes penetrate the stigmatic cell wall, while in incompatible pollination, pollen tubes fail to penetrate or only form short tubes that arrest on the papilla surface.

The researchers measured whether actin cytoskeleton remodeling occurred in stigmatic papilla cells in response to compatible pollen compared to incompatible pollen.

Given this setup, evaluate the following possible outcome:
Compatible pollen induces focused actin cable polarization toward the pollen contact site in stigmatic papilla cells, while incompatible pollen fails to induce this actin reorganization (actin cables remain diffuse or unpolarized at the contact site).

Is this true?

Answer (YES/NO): YES